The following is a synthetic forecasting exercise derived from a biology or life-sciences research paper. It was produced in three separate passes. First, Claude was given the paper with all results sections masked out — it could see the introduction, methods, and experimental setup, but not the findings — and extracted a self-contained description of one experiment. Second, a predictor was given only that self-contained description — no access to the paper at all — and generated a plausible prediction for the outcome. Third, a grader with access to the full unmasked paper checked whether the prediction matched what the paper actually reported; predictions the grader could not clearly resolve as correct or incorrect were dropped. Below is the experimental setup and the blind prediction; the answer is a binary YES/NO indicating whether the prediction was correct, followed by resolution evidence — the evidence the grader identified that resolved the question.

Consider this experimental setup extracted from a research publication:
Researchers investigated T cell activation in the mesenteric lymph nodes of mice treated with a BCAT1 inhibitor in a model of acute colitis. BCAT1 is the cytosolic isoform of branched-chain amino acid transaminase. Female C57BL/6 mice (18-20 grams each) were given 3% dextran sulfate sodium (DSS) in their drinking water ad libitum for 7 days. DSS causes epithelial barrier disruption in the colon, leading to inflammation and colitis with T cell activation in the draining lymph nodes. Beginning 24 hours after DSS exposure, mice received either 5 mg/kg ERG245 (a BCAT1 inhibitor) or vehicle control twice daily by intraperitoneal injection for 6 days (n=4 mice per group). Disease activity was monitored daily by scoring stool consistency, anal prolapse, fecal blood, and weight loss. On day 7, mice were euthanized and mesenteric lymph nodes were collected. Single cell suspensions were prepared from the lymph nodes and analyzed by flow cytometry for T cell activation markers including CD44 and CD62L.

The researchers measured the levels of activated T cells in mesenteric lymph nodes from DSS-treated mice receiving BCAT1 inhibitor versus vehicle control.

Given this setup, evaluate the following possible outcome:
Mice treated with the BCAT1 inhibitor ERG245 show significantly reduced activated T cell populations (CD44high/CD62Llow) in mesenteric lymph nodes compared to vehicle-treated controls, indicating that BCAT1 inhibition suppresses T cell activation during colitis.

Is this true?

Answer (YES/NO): NO